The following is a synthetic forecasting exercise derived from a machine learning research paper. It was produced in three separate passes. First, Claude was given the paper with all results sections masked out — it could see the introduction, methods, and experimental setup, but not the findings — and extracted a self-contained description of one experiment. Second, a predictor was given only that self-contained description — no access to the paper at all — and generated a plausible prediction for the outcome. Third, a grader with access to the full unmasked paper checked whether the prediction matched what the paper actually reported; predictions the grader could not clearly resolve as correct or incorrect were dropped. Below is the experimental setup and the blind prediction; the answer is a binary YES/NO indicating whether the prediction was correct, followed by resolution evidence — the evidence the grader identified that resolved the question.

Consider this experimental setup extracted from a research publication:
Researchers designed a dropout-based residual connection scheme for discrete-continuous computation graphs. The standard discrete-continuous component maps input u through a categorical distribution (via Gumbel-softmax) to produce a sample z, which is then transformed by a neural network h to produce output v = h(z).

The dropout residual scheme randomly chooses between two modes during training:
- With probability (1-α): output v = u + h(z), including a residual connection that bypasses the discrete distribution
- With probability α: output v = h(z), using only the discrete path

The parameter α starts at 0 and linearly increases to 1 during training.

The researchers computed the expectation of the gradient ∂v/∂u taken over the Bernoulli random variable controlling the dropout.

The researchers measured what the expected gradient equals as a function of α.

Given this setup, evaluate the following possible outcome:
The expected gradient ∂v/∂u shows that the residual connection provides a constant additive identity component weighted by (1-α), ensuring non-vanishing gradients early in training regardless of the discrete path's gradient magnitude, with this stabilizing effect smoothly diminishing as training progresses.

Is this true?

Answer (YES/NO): YES